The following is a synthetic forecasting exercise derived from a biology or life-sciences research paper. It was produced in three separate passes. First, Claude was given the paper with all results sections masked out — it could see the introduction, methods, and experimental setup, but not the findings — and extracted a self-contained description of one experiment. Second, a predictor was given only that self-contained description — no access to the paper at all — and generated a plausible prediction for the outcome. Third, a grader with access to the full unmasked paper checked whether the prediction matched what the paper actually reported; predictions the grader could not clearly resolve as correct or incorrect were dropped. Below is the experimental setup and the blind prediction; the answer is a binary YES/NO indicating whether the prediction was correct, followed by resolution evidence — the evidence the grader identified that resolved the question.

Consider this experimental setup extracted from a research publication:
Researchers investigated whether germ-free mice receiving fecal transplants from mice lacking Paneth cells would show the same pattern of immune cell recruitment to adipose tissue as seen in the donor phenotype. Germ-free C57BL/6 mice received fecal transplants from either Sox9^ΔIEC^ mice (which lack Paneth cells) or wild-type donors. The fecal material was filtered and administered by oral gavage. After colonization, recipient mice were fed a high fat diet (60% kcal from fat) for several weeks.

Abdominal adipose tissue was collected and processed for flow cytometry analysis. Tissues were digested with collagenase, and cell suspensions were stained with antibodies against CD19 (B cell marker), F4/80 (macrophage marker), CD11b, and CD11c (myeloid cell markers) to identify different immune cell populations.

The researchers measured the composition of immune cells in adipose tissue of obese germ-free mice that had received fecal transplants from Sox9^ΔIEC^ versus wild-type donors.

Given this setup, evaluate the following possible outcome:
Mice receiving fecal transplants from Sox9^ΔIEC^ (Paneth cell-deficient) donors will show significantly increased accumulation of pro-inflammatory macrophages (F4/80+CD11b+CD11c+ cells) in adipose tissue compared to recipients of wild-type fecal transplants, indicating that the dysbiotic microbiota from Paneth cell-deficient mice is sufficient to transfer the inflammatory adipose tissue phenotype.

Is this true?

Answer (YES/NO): NO